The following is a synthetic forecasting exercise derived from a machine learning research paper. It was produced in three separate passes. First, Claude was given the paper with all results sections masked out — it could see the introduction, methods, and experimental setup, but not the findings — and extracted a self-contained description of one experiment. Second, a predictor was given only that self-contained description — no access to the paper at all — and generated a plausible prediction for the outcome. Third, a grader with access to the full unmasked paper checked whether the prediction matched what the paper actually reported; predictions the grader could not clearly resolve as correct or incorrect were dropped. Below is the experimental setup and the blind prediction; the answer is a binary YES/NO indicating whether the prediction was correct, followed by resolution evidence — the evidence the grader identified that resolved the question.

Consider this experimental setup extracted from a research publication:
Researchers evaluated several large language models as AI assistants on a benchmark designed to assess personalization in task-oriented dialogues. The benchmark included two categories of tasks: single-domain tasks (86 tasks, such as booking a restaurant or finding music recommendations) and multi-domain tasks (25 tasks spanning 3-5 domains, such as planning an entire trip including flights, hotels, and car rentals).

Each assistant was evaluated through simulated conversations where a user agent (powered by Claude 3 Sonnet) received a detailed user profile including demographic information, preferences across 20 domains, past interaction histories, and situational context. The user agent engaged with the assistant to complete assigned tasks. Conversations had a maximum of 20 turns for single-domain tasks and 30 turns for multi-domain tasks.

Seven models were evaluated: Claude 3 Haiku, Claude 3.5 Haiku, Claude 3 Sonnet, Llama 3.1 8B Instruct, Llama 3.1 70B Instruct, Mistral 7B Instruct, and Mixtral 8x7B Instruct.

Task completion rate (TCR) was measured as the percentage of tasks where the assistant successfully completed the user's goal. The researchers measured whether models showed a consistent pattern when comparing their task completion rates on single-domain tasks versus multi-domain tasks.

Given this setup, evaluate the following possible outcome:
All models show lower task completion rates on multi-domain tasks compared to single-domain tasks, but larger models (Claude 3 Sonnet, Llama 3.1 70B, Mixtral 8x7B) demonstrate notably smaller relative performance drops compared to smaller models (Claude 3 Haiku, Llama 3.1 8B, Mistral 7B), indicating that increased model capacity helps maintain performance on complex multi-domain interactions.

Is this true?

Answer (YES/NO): NO